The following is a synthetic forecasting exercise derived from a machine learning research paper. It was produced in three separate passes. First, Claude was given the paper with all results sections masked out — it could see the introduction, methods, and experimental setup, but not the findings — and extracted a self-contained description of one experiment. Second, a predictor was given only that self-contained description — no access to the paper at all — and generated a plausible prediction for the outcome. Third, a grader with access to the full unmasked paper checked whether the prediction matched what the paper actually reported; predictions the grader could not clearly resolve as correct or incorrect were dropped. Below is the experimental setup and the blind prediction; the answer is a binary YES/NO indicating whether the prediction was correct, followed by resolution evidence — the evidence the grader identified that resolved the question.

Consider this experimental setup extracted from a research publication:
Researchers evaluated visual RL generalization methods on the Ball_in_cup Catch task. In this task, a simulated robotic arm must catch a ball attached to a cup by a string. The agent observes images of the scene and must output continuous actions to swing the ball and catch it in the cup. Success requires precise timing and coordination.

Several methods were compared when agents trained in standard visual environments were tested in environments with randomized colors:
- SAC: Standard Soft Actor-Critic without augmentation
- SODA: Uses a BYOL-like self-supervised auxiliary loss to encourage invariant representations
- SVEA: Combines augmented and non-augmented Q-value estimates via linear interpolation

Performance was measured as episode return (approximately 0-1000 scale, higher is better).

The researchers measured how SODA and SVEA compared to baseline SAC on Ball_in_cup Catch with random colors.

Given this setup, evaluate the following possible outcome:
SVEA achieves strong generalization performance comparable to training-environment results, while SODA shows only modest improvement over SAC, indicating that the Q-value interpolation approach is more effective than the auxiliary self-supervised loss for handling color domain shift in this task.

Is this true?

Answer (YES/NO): NO